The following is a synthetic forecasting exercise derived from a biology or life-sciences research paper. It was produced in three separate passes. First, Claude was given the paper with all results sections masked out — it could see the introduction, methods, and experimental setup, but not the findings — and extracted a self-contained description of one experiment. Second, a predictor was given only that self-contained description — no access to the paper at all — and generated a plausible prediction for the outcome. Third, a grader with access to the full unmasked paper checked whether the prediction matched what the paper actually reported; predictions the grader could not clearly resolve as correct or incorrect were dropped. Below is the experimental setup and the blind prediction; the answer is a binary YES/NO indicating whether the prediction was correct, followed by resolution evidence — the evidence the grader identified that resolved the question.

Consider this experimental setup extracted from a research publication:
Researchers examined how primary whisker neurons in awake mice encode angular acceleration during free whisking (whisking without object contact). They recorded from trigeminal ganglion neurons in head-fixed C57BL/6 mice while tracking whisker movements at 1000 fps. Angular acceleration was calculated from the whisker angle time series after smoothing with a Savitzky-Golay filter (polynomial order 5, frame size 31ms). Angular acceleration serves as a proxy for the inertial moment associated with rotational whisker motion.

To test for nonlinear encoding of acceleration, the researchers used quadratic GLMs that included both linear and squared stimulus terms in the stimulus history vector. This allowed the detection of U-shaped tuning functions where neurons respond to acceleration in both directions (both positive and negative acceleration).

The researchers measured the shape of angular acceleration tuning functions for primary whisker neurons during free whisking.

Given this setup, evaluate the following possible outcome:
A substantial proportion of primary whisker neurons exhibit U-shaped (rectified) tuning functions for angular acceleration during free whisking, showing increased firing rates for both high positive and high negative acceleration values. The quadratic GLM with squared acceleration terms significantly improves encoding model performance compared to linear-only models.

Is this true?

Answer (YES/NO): NO